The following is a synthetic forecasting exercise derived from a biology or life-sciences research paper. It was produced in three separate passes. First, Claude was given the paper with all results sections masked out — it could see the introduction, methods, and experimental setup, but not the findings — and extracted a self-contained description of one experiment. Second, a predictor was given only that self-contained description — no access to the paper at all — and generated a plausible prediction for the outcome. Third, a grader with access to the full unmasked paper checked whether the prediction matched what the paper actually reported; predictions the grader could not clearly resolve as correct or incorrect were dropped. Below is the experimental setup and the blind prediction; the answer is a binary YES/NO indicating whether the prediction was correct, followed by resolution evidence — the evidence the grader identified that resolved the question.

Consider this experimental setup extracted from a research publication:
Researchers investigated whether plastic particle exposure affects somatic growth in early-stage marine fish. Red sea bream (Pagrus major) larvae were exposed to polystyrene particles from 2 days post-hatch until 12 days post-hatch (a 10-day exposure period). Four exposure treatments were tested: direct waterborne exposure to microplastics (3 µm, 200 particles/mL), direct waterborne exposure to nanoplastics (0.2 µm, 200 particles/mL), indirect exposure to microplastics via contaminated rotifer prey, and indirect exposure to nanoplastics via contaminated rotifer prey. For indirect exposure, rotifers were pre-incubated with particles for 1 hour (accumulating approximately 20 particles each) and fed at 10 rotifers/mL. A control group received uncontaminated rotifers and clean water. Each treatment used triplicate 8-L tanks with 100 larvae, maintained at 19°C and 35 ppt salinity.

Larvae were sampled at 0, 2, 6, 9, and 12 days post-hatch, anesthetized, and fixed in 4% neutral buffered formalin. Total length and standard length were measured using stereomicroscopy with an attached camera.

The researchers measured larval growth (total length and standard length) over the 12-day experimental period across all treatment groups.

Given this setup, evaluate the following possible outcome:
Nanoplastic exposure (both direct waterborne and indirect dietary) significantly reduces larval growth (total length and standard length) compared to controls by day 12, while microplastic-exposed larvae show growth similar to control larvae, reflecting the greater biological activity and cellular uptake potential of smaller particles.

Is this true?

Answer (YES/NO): NO